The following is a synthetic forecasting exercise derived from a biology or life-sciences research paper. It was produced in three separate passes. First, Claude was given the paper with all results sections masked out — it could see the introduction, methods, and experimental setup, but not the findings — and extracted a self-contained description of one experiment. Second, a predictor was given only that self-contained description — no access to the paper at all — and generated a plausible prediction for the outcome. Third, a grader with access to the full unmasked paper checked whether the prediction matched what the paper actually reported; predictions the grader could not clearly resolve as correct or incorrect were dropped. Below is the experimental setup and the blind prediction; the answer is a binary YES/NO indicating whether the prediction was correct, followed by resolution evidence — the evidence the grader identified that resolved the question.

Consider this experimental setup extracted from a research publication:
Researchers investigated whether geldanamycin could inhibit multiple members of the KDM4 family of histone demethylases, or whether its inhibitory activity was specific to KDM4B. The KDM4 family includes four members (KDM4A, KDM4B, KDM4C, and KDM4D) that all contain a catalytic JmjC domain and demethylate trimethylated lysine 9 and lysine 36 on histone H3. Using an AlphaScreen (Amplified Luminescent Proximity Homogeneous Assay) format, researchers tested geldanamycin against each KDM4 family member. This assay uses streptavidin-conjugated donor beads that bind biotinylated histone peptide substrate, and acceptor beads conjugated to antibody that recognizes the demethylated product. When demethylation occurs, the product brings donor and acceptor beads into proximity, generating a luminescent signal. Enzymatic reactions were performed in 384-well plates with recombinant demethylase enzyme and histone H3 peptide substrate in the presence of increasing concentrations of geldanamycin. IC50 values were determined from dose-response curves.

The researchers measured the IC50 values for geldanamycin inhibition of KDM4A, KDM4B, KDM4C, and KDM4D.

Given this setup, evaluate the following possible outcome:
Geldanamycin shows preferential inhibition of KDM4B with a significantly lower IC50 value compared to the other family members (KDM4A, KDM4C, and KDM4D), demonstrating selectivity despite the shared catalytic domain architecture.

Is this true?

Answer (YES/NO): NO